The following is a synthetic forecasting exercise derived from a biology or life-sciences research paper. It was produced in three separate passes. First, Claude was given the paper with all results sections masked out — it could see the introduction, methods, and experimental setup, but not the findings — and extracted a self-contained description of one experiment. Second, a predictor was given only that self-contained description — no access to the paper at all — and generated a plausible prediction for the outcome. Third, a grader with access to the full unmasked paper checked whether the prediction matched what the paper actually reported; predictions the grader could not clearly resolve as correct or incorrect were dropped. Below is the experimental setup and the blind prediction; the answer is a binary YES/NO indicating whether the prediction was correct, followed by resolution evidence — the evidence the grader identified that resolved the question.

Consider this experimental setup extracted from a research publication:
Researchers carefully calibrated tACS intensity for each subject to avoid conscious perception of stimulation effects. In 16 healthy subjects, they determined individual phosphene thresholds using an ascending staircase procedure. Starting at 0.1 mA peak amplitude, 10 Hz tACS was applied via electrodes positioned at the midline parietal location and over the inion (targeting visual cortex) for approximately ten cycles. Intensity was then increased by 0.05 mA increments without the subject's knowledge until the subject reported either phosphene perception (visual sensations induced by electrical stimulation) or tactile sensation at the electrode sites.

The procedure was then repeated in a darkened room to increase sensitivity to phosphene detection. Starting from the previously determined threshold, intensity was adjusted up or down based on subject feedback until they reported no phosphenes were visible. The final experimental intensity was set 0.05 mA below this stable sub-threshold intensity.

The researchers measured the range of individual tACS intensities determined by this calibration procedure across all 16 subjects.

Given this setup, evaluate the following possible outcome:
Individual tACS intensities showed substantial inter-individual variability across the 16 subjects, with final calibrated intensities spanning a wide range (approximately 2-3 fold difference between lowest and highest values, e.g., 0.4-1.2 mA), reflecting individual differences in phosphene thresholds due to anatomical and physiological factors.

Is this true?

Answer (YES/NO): NO